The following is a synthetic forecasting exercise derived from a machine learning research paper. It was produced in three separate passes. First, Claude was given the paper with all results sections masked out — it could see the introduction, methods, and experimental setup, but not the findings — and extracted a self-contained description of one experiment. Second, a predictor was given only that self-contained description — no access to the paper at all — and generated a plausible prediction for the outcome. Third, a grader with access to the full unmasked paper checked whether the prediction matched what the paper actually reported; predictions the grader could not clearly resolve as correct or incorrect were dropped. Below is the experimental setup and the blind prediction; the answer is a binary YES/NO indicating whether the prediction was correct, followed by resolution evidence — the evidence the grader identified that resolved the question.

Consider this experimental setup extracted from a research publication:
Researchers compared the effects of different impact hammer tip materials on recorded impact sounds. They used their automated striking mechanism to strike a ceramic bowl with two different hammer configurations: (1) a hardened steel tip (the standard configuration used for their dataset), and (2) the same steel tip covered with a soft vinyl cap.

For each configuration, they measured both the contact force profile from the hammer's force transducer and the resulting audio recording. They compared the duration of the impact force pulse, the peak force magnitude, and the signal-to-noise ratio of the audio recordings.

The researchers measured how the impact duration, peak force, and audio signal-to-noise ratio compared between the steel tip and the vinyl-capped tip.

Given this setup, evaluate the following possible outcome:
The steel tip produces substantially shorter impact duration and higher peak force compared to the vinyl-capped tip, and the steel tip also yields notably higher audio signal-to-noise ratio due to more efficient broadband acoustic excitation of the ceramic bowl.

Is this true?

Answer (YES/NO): YES